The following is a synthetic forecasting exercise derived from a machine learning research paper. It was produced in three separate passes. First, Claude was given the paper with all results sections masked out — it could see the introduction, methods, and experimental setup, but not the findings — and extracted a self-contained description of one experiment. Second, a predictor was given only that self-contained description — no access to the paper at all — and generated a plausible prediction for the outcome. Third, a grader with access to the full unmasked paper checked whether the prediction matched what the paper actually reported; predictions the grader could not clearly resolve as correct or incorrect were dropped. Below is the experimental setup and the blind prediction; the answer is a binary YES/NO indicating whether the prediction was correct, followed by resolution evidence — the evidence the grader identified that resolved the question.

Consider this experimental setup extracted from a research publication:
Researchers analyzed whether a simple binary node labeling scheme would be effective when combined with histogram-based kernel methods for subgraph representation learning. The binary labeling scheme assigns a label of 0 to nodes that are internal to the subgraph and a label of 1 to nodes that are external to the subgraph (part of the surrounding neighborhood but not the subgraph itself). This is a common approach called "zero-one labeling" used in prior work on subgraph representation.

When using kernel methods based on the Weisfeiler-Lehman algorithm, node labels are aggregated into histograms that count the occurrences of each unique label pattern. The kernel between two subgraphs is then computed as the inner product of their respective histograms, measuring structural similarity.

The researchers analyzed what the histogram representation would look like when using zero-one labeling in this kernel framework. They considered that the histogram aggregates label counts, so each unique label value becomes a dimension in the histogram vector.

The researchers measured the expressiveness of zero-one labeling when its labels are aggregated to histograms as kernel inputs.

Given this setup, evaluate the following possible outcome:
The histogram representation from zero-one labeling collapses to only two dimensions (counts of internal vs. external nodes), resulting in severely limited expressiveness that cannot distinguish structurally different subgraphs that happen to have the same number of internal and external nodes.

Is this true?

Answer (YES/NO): YES